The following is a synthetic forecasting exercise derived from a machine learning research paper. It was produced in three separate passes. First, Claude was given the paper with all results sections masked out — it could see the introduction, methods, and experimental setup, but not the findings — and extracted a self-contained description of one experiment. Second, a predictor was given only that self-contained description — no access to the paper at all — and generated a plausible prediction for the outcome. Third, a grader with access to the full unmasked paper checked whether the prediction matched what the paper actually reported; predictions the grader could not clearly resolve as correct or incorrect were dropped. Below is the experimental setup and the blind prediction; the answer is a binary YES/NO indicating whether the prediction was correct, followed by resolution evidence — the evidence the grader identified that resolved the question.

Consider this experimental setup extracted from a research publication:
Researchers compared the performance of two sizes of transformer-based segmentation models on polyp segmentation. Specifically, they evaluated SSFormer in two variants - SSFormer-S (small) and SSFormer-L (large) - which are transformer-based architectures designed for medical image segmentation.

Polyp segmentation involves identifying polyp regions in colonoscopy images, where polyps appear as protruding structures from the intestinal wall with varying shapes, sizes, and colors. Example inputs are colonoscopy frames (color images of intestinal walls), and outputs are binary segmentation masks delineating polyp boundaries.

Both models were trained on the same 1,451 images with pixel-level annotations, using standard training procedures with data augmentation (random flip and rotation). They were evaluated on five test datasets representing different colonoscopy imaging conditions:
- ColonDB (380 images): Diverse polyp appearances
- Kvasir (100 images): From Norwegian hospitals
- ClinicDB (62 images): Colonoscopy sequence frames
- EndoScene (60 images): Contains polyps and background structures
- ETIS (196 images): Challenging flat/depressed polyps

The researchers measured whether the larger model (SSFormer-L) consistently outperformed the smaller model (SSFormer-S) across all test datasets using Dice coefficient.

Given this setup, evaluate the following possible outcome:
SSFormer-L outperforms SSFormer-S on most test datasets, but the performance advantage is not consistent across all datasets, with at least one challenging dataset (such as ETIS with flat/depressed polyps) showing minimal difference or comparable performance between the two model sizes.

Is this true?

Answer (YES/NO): NO